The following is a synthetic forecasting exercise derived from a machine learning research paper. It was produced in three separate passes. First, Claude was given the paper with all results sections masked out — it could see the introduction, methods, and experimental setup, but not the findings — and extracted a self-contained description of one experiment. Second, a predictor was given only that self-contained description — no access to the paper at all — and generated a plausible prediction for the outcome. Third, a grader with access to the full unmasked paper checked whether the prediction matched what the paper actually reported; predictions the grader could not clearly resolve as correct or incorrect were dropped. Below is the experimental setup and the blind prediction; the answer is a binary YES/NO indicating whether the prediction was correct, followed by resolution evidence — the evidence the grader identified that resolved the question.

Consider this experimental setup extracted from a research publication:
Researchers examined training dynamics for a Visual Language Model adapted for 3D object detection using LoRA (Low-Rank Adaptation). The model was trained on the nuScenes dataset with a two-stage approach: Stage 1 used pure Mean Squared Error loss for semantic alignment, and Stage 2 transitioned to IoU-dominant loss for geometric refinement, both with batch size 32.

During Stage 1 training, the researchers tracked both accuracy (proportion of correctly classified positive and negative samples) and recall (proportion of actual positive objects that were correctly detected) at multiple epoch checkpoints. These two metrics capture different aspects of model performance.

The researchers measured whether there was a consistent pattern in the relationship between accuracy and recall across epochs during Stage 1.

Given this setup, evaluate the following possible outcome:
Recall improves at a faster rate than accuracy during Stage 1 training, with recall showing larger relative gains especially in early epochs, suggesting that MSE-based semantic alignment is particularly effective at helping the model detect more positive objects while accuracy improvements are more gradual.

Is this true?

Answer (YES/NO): NO